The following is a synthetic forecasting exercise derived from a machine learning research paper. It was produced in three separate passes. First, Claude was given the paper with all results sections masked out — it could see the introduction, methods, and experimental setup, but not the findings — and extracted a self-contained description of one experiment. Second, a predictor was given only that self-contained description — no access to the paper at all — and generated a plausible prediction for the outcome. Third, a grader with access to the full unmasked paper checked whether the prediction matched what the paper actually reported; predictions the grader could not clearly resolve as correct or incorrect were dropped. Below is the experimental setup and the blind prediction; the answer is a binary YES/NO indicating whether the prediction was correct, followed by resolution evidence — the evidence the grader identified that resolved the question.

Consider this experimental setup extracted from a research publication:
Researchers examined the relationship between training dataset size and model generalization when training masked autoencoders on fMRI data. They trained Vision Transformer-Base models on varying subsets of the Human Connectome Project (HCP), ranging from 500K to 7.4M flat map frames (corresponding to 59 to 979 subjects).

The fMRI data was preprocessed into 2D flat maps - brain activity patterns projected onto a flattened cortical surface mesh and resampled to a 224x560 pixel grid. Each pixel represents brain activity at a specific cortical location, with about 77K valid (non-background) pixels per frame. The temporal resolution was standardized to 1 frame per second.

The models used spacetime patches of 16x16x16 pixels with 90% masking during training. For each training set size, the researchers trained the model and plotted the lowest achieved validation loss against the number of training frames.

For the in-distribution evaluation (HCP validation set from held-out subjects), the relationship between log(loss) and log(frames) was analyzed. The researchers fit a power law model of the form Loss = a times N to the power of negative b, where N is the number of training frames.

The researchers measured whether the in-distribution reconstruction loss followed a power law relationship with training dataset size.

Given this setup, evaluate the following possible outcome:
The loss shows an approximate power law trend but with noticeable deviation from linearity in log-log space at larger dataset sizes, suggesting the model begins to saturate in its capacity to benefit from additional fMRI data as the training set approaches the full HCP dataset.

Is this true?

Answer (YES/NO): NO